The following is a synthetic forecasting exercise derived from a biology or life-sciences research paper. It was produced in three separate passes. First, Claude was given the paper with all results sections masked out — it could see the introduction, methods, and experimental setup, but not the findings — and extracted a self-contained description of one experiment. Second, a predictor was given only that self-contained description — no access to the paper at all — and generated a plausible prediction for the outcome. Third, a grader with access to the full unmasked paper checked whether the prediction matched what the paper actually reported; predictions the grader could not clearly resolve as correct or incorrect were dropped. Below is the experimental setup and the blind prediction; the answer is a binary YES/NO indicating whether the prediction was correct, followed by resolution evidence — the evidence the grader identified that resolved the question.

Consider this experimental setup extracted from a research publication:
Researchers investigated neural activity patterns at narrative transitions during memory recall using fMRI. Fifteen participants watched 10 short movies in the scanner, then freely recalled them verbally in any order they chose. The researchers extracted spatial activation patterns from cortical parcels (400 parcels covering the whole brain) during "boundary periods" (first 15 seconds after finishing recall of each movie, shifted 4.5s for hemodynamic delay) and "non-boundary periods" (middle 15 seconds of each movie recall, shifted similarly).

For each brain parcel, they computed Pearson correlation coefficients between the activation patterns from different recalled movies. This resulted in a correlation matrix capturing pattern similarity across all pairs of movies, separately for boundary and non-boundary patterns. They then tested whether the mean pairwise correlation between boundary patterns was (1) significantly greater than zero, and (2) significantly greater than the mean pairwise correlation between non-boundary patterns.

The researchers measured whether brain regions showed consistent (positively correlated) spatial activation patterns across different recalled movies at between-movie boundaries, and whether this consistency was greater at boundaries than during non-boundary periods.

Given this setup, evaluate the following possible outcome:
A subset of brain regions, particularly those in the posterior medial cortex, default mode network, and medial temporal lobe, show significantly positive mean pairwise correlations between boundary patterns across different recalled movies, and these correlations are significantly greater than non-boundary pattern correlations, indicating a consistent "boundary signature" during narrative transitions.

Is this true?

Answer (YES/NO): NO